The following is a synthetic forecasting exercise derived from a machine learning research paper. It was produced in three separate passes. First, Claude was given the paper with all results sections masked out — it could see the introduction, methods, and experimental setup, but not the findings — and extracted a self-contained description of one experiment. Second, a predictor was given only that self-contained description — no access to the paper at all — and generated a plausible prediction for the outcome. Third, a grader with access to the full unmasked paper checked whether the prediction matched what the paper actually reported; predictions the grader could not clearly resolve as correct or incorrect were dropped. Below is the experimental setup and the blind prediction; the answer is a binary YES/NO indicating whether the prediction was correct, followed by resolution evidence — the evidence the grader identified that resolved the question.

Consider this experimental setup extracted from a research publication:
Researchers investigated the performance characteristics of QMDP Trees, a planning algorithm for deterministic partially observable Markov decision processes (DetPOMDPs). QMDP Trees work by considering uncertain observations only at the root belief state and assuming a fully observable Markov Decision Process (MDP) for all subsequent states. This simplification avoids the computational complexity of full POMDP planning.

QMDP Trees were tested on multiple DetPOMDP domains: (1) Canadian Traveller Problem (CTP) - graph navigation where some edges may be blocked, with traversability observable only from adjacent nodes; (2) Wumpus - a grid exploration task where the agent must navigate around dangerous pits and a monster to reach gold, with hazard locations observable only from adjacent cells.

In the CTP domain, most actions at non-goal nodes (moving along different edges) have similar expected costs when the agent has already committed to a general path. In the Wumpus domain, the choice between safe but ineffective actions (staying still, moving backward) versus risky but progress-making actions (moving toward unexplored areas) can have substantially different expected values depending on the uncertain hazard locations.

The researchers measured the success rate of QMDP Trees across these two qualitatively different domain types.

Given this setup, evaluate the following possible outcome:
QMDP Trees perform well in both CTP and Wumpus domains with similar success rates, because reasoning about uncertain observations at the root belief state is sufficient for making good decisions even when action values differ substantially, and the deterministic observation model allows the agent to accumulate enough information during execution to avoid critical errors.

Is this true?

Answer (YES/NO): NO